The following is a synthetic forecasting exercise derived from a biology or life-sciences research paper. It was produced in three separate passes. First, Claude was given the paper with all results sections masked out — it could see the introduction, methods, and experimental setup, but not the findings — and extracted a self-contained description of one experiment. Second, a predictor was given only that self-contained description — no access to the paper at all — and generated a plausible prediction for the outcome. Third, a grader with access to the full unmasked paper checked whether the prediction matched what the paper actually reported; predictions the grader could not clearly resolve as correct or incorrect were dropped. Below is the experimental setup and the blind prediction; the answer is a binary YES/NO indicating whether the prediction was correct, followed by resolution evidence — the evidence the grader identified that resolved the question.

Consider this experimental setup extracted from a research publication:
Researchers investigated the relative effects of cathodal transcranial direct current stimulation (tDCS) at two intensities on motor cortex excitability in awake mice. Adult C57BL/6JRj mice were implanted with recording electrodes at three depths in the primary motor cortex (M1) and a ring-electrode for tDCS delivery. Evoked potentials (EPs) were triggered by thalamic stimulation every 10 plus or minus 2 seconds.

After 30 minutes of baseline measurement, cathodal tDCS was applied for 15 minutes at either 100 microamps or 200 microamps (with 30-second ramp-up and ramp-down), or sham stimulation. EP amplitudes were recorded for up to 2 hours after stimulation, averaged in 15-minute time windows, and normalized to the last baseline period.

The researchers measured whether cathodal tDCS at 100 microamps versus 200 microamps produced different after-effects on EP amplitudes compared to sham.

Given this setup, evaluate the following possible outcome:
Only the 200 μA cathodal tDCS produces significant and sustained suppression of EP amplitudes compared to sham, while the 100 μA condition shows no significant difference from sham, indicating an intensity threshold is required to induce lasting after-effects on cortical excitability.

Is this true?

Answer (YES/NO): NO